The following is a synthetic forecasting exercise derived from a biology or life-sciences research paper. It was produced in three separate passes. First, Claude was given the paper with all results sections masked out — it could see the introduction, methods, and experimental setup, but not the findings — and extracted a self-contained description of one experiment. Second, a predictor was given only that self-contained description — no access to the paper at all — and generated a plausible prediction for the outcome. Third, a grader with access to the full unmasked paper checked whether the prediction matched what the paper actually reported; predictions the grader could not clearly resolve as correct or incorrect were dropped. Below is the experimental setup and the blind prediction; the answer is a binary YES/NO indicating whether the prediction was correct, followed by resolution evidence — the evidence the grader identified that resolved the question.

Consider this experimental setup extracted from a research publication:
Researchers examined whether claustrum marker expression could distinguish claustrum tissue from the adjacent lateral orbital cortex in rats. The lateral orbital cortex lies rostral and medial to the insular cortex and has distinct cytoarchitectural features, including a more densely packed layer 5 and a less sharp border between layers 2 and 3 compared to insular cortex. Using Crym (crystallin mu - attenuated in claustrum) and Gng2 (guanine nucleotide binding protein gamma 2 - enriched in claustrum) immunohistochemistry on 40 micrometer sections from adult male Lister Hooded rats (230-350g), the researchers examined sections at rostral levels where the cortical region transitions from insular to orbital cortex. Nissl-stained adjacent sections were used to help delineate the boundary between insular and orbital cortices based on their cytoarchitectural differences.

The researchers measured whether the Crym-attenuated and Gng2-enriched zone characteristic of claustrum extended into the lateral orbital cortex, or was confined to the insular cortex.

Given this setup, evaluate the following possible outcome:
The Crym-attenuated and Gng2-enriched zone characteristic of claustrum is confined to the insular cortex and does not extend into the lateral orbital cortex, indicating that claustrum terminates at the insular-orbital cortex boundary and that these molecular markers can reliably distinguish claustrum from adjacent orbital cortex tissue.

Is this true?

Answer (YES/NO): YES